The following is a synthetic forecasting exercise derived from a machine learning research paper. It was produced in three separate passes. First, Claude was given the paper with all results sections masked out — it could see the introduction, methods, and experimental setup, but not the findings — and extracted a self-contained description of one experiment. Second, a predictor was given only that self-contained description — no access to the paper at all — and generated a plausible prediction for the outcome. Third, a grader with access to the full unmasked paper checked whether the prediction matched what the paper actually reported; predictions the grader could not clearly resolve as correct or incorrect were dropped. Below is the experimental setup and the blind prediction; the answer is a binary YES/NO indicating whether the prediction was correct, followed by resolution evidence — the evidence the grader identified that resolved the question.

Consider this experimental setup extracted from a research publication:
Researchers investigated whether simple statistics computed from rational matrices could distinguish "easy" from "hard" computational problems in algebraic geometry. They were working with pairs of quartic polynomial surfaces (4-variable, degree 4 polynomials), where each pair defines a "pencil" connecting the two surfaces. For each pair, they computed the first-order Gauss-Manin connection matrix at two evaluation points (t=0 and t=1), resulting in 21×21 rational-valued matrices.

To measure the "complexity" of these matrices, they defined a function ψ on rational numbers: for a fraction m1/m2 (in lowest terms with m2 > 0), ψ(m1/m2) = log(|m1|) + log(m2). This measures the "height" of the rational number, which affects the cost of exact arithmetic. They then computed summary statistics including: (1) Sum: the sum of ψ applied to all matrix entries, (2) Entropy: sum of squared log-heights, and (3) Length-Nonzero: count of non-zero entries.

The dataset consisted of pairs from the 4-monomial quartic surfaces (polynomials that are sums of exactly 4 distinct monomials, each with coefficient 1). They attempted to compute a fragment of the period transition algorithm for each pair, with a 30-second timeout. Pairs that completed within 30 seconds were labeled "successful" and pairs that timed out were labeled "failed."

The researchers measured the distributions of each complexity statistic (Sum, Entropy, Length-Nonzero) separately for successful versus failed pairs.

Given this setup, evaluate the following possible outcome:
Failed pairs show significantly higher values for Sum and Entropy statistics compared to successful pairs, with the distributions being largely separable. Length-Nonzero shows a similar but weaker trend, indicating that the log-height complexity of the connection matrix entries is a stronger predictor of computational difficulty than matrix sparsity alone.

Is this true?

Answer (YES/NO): NO